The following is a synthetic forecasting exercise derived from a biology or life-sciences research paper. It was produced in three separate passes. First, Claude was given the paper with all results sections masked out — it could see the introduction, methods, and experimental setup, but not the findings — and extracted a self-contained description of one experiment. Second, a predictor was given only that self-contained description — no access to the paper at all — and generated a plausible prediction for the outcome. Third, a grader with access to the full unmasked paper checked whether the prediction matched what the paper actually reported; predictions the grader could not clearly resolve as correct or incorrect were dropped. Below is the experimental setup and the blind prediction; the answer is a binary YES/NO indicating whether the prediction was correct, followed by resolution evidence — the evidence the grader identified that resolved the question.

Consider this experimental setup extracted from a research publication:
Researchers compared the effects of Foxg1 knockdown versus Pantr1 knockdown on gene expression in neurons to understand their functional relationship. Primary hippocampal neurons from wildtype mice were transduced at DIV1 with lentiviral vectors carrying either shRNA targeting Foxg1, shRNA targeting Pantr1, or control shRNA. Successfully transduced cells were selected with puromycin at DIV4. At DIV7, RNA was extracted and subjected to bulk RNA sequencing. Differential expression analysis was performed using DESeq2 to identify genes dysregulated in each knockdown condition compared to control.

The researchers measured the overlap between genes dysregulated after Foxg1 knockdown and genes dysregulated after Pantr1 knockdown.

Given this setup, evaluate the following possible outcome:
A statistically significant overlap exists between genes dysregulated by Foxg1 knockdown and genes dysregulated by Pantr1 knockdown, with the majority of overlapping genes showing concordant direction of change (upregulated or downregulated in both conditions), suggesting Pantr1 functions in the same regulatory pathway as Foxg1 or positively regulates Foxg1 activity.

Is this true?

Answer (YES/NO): YES